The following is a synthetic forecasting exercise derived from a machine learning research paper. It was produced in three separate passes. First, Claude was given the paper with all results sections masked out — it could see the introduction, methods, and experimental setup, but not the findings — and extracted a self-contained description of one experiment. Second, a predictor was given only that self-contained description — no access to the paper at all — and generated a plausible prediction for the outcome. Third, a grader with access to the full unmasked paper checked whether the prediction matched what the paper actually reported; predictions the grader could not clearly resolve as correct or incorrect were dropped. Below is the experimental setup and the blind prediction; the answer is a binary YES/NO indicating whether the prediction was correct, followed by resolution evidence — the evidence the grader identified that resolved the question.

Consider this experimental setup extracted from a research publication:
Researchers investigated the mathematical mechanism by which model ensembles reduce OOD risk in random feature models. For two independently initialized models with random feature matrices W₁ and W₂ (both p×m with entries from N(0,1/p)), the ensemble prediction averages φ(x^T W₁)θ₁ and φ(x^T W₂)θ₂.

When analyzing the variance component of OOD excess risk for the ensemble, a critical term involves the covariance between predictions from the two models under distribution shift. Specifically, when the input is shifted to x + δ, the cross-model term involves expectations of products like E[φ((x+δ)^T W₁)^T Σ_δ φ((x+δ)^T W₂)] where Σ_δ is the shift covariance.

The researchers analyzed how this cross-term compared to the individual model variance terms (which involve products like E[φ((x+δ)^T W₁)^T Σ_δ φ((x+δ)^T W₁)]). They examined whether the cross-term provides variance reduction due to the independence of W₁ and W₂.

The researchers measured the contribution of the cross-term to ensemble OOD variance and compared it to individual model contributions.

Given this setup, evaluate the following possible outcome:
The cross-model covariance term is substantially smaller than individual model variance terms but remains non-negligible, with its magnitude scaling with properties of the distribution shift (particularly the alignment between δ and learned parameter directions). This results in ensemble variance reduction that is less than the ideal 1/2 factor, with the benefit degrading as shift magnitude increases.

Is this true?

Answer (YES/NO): NO